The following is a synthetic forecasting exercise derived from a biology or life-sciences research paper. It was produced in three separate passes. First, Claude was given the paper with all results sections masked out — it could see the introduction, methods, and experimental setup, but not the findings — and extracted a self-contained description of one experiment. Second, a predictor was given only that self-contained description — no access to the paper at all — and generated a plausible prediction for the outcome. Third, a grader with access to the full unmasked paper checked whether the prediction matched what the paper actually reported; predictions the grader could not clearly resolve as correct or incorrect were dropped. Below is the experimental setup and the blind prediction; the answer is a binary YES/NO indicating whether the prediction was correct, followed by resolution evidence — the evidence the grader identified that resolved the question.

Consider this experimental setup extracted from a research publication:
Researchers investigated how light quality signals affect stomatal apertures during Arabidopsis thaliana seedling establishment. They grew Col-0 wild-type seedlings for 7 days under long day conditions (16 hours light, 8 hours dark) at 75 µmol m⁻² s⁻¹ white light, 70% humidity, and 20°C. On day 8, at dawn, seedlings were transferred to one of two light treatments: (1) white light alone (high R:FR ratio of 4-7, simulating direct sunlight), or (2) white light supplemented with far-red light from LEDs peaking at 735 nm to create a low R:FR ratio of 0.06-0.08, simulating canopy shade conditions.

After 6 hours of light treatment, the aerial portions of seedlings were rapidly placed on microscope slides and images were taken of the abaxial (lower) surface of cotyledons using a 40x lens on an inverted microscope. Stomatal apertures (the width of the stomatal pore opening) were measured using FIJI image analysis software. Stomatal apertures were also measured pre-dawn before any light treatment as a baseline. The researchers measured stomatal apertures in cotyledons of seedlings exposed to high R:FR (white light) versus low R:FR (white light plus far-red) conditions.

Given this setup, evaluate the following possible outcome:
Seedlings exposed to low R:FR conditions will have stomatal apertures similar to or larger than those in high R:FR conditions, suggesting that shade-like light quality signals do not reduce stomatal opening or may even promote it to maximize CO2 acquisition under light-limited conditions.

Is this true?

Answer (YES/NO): NO